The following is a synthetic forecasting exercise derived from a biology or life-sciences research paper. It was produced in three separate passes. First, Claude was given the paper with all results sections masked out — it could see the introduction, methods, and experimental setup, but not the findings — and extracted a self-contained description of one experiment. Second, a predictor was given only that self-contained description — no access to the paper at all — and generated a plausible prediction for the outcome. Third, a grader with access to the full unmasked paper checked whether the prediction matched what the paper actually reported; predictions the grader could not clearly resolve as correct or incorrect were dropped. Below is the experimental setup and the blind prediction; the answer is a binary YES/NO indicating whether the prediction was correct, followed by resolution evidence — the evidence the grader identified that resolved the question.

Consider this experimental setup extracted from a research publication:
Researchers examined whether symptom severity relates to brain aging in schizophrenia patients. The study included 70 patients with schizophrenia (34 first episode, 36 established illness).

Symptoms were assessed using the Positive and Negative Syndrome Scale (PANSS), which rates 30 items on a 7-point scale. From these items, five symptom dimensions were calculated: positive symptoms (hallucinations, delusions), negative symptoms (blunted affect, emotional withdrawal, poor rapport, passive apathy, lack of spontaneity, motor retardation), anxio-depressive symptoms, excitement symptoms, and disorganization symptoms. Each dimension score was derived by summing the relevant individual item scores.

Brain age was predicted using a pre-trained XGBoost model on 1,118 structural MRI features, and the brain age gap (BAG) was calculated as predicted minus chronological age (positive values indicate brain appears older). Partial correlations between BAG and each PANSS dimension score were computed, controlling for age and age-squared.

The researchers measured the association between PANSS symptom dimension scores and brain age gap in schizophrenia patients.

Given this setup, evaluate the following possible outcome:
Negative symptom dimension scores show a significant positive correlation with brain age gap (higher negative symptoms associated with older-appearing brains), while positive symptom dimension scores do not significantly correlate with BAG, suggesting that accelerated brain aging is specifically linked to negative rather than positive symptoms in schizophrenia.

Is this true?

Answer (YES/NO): NO